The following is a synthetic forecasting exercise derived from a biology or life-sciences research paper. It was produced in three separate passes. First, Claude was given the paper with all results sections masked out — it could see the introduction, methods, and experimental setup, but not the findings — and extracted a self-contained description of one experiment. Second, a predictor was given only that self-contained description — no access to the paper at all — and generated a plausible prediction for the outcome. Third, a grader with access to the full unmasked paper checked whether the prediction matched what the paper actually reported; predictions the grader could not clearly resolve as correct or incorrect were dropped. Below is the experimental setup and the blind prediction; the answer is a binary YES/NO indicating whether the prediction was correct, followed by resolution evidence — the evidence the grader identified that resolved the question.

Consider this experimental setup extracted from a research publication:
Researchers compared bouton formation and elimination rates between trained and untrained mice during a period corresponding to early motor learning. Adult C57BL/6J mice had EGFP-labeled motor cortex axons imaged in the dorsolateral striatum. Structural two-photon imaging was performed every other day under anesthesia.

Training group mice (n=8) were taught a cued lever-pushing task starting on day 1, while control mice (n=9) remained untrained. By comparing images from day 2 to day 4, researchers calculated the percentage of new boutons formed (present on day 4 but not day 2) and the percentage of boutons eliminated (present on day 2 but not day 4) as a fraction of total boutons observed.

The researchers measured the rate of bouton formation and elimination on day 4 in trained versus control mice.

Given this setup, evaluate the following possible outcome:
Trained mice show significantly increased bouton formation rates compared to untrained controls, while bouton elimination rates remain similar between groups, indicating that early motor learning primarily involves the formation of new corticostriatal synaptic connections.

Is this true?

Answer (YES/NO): YES